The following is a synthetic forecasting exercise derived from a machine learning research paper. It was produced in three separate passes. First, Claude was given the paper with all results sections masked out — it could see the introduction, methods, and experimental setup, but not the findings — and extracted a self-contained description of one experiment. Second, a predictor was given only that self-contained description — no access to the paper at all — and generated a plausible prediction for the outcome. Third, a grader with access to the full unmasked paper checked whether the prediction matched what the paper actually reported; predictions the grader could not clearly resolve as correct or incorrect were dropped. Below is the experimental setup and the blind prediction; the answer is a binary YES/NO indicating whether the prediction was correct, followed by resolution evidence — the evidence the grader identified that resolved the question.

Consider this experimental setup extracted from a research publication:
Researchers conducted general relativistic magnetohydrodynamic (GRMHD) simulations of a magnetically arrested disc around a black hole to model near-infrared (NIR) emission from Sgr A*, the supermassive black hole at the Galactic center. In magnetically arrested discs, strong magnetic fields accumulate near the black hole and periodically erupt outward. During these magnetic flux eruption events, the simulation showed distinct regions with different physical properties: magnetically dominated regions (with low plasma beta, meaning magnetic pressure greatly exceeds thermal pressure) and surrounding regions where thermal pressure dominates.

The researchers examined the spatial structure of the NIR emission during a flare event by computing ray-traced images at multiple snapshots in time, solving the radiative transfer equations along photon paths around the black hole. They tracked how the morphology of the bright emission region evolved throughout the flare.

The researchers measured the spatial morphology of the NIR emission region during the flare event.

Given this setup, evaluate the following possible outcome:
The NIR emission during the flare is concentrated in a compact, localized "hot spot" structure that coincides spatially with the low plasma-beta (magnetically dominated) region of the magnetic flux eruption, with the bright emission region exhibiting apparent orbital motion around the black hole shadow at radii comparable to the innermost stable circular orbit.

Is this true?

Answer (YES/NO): NO